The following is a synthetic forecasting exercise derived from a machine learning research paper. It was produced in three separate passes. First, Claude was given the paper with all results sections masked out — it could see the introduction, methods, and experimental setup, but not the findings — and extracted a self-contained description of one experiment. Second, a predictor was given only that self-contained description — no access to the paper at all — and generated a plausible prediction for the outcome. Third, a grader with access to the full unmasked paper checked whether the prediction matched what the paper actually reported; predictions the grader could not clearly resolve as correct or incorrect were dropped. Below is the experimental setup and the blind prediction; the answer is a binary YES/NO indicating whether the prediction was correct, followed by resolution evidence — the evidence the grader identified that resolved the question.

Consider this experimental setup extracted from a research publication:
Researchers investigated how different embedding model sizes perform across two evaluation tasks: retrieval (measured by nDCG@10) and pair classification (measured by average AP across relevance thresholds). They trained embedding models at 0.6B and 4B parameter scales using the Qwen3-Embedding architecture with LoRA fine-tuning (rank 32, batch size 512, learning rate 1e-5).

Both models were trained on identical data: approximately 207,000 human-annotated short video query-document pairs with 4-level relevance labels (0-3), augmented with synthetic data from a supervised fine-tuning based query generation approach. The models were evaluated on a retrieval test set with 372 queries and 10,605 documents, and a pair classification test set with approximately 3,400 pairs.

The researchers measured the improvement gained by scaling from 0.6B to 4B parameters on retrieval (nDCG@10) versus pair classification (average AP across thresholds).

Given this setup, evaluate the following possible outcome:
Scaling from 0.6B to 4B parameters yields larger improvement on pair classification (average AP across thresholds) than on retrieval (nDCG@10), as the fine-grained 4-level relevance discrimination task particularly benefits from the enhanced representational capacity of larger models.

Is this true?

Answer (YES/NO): NO